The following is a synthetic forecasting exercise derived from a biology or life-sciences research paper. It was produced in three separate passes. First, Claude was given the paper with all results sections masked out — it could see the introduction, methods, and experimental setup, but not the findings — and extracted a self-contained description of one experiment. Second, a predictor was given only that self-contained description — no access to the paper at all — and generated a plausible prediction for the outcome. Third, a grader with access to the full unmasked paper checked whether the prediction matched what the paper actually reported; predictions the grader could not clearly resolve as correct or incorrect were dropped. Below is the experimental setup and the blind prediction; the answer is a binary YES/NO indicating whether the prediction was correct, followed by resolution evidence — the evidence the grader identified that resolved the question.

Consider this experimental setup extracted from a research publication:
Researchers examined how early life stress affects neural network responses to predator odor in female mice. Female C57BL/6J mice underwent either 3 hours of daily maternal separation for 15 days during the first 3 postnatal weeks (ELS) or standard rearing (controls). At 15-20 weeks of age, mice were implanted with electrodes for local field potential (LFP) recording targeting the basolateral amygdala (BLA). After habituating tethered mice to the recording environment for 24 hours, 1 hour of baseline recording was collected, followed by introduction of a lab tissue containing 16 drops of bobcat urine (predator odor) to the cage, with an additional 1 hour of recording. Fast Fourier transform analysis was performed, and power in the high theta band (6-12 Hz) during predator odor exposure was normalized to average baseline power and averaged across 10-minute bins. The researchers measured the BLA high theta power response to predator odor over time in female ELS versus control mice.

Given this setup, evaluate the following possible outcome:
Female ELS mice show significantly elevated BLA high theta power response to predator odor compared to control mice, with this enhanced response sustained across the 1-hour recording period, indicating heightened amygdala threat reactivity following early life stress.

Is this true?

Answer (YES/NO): NO